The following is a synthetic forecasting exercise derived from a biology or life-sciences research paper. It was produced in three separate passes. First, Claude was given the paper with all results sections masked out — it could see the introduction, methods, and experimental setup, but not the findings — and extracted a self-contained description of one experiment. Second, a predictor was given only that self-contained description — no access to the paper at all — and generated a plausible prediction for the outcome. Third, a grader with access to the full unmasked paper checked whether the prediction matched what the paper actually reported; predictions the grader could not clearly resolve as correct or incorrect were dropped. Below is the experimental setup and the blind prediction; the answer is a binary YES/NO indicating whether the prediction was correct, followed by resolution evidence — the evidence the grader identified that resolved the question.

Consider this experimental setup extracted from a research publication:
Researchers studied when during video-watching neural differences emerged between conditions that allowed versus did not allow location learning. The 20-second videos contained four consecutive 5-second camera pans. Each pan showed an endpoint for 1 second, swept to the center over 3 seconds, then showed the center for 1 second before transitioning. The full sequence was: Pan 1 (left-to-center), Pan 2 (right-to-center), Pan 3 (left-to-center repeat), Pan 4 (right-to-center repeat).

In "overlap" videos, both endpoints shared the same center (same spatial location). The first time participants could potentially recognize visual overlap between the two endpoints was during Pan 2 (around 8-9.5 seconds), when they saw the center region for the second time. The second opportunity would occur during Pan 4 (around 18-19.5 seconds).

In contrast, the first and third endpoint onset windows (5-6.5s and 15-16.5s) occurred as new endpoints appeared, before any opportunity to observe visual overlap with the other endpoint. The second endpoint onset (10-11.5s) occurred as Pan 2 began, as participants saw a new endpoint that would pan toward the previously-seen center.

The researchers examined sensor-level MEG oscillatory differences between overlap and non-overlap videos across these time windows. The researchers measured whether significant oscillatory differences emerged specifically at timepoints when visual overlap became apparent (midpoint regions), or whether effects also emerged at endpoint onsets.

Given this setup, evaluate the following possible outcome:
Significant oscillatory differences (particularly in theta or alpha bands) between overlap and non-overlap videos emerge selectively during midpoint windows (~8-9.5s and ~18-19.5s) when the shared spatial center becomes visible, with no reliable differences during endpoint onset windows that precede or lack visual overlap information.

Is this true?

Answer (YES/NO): NO